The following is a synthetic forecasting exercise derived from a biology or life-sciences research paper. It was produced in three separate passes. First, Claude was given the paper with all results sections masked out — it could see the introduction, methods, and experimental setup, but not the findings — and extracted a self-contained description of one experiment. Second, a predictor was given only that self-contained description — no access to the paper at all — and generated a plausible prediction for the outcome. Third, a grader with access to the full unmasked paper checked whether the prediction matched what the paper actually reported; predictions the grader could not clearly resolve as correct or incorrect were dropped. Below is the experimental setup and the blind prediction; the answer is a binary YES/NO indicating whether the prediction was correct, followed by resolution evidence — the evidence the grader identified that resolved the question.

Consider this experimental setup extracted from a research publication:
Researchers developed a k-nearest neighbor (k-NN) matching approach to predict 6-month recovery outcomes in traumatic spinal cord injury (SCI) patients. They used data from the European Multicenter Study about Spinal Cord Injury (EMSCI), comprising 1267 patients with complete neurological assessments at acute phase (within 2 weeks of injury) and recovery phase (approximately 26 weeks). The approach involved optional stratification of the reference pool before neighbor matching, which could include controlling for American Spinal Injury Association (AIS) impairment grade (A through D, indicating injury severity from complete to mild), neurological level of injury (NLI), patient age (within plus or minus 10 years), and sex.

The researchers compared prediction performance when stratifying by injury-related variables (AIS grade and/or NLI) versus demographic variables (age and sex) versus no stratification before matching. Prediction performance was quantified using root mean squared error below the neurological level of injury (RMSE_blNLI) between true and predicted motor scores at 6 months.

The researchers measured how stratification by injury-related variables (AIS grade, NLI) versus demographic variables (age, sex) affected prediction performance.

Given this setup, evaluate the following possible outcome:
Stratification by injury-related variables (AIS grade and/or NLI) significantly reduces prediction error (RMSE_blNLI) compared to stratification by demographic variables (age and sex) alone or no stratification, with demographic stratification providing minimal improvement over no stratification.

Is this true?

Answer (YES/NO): YES